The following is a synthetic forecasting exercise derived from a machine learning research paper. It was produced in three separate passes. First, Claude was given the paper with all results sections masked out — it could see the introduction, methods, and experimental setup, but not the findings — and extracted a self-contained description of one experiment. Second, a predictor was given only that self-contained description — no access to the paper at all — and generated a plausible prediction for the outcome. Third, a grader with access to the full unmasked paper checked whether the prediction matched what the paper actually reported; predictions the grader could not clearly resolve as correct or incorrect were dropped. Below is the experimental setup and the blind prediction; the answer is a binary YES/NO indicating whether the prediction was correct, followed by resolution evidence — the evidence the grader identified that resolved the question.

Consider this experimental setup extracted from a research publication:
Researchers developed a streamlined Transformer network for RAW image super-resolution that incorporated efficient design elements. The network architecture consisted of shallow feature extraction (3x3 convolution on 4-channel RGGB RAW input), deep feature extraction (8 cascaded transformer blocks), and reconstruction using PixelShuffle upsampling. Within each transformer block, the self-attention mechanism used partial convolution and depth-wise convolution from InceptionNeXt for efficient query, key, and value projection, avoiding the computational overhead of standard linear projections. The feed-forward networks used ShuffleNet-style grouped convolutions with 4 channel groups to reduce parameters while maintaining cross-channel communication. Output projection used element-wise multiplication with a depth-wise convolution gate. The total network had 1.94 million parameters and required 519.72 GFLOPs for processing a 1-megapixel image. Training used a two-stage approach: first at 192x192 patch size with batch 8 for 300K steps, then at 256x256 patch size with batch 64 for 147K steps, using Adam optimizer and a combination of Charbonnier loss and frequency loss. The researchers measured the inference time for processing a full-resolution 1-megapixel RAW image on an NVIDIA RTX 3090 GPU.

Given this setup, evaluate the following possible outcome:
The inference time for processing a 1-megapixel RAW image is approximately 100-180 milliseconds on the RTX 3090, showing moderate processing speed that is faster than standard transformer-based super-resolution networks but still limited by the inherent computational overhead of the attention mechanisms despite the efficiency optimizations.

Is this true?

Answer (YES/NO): NO